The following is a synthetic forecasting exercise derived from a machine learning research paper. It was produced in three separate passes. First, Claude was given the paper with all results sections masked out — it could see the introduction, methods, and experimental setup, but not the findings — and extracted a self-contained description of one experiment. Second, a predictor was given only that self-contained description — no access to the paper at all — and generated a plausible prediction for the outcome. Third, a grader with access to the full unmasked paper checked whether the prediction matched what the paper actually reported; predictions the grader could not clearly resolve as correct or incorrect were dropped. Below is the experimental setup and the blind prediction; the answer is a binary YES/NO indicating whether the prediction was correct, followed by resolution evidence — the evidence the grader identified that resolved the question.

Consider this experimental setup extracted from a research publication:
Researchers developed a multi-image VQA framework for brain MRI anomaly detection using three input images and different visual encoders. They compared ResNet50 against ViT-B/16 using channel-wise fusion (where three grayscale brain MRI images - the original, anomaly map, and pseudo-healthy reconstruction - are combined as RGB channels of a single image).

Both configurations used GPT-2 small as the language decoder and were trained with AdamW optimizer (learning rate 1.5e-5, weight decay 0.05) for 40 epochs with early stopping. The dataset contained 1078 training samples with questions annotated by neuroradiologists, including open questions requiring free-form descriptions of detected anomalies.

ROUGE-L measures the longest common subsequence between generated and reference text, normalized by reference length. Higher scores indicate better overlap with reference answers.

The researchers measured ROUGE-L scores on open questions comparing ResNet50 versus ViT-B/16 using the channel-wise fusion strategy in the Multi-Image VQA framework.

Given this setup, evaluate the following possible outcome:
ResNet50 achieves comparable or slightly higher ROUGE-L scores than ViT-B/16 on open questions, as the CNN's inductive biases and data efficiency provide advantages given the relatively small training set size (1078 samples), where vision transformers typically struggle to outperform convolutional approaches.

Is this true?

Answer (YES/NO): NO